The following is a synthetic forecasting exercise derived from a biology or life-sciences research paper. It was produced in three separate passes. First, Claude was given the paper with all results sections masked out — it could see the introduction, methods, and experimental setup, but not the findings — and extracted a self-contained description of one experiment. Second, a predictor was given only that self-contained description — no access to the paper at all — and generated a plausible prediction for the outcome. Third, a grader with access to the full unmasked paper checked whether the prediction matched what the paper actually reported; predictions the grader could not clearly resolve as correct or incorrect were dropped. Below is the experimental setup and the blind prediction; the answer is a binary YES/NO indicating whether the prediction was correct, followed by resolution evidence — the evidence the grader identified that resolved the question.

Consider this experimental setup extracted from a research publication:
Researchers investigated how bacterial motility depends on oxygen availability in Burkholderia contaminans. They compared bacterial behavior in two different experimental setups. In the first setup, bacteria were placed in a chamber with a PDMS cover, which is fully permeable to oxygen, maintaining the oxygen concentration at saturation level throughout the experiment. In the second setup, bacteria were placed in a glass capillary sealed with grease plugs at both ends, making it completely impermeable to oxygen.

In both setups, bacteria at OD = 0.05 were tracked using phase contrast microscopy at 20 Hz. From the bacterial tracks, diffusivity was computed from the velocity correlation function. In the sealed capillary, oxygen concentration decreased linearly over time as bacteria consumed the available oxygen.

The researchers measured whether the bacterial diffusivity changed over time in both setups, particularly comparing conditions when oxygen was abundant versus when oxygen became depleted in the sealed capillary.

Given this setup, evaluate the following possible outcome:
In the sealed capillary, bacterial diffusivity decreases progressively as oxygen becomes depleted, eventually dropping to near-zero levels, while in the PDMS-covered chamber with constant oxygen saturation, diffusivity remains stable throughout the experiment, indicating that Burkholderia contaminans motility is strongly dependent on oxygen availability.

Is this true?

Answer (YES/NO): NO